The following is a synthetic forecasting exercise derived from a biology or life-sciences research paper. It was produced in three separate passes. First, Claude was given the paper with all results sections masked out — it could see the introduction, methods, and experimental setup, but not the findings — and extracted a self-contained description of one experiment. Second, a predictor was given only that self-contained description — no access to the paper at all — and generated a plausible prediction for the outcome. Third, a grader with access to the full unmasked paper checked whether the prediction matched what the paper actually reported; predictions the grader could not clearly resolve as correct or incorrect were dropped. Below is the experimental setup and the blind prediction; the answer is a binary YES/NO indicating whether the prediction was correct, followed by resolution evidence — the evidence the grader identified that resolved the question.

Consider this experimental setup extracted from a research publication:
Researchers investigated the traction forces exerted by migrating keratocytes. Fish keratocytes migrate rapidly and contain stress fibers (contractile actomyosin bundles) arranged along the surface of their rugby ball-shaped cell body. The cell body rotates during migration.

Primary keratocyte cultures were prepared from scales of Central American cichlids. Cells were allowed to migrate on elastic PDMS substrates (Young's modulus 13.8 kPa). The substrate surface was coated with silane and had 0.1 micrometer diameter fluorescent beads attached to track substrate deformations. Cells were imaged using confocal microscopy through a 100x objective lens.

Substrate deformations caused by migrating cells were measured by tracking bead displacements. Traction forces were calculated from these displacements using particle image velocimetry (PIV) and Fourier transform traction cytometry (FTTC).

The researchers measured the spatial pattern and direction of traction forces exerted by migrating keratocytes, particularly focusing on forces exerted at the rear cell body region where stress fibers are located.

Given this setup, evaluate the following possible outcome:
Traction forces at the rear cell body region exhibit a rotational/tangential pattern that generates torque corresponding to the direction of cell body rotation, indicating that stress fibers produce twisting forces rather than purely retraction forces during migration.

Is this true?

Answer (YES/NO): NO